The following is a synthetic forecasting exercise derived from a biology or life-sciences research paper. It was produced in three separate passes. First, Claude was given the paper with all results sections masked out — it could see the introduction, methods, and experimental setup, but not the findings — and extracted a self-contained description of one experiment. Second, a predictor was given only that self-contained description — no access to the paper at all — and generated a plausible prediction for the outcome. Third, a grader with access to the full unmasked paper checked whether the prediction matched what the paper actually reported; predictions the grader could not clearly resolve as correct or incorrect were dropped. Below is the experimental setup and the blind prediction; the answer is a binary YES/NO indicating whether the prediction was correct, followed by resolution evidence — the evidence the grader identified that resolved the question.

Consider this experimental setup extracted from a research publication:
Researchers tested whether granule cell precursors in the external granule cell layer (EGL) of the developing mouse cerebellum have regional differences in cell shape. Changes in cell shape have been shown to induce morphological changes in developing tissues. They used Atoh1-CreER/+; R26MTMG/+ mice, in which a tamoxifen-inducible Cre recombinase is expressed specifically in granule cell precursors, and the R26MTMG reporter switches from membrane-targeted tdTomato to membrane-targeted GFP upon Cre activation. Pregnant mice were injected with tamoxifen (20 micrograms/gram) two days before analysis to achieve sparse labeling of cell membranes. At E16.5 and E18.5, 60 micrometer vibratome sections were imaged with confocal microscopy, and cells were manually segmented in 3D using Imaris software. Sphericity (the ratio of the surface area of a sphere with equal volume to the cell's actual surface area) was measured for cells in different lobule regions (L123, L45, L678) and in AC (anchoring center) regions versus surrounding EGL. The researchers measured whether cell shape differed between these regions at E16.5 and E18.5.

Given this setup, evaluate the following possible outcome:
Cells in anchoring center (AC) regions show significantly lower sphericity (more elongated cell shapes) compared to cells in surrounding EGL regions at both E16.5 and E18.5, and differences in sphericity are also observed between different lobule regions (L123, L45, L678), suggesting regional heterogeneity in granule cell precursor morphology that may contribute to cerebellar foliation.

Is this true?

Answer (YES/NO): NO